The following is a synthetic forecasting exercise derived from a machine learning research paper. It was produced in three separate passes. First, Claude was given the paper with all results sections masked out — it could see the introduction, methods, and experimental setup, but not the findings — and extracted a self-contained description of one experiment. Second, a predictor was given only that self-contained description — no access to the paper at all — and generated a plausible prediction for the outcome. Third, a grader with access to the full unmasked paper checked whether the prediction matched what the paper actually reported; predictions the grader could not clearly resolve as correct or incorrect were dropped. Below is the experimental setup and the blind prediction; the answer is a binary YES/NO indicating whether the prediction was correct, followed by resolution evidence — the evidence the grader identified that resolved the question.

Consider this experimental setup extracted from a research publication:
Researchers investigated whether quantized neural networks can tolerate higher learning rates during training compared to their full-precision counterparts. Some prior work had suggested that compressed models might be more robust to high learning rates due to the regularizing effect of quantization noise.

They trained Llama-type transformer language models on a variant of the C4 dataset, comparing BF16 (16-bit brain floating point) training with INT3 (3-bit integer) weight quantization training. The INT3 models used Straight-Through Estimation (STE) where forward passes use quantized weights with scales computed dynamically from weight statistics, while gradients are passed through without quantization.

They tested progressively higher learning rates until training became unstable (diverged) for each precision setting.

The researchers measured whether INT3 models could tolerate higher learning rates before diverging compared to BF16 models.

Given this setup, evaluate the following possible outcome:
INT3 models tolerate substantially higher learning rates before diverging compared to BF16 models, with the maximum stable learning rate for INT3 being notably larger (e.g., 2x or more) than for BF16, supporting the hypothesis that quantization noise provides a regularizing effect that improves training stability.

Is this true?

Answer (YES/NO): NO